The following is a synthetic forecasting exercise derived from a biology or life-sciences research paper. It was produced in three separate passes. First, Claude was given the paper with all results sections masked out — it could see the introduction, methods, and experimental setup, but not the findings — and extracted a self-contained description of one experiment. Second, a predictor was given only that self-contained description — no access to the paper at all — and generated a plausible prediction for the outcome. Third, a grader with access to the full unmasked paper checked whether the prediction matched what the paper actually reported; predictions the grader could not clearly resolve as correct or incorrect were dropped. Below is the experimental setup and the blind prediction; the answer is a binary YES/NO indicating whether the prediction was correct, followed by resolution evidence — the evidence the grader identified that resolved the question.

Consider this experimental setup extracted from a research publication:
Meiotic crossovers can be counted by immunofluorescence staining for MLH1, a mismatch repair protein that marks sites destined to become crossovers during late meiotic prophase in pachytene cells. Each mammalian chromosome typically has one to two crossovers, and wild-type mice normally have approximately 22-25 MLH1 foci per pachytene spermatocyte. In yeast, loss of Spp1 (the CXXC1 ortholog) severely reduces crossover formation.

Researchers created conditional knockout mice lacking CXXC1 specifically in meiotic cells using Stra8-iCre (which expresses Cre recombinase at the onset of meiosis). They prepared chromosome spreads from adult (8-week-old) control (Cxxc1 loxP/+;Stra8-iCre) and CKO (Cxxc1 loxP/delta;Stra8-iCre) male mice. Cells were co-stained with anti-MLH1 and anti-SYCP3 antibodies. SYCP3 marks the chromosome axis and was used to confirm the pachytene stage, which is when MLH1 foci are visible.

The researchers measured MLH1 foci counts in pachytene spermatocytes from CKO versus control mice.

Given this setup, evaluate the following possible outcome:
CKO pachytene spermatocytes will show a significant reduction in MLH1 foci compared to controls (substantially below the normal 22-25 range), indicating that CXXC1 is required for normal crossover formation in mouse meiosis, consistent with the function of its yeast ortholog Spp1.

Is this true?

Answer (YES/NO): NO